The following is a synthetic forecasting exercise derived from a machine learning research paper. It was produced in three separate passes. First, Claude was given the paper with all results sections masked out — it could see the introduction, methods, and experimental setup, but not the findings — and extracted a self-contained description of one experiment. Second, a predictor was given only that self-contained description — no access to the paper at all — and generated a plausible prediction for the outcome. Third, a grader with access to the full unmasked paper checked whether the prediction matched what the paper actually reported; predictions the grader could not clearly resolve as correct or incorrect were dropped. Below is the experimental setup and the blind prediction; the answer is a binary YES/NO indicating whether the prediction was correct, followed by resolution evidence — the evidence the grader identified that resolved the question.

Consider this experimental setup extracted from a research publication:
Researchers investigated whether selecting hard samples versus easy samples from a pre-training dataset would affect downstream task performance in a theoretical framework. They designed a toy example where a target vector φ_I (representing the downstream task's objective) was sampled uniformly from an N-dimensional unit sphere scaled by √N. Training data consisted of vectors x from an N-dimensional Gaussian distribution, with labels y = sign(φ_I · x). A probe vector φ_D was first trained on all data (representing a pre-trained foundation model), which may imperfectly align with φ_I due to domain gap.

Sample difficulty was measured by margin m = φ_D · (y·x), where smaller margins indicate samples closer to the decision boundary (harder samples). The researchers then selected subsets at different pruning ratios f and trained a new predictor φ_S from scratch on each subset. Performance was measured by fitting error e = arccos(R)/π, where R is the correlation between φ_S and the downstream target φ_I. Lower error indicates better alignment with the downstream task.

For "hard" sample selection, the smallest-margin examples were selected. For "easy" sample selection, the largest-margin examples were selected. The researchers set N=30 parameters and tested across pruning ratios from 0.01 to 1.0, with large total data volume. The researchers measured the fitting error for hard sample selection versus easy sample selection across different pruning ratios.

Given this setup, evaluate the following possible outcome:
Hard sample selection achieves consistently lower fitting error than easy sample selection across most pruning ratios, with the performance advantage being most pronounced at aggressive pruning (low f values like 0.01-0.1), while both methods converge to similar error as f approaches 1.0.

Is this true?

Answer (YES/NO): NO